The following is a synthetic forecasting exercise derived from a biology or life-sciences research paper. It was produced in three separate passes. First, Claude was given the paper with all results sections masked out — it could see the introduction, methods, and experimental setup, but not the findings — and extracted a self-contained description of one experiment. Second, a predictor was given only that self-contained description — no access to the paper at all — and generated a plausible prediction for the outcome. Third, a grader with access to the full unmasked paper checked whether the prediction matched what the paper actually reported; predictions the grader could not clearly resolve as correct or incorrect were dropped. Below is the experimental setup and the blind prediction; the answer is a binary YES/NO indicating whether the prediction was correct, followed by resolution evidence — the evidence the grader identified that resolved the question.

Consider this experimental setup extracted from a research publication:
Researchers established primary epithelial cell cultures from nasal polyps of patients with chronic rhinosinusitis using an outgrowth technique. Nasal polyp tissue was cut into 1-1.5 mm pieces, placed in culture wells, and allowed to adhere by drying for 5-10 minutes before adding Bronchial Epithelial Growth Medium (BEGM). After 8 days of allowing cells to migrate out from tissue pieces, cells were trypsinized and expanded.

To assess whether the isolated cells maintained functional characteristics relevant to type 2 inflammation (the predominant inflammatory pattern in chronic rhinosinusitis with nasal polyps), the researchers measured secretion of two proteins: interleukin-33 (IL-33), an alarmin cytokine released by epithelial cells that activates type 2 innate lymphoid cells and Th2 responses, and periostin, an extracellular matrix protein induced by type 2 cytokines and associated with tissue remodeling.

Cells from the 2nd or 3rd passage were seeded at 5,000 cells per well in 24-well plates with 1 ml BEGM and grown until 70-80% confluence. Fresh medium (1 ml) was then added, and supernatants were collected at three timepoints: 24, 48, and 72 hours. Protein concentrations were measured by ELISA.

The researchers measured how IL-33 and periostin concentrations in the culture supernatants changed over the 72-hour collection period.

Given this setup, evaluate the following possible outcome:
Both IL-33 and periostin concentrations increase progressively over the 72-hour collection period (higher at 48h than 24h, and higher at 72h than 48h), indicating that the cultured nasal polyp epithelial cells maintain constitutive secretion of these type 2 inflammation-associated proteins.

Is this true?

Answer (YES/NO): NO